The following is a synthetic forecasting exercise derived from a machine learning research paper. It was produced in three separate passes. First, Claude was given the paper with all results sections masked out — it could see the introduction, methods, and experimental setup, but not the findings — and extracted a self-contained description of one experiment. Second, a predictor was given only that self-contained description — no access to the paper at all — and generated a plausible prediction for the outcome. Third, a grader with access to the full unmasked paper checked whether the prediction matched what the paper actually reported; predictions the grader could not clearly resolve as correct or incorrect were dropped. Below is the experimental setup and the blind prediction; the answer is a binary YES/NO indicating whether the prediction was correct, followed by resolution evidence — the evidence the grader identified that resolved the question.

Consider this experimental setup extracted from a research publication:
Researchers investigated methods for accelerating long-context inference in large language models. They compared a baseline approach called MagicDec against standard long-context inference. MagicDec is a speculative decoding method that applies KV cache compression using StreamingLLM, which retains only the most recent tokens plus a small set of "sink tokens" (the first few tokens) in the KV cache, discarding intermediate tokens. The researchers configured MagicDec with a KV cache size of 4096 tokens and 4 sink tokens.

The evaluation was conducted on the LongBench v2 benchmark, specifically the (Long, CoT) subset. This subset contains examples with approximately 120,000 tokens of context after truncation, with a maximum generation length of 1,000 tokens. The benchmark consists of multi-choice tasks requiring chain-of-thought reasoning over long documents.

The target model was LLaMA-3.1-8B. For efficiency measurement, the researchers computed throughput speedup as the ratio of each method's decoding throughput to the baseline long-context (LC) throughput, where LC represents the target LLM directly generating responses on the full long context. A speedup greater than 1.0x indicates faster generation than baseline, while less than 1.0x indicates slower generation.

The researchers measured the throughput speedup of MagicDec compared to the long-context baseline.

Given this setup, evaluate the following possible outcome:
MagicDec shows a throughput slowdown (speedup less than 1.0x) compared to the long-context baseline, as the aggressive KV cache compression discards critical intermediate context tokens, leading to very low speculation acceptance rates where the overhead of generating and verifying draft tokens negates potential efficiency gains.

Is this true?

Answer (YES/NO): YES